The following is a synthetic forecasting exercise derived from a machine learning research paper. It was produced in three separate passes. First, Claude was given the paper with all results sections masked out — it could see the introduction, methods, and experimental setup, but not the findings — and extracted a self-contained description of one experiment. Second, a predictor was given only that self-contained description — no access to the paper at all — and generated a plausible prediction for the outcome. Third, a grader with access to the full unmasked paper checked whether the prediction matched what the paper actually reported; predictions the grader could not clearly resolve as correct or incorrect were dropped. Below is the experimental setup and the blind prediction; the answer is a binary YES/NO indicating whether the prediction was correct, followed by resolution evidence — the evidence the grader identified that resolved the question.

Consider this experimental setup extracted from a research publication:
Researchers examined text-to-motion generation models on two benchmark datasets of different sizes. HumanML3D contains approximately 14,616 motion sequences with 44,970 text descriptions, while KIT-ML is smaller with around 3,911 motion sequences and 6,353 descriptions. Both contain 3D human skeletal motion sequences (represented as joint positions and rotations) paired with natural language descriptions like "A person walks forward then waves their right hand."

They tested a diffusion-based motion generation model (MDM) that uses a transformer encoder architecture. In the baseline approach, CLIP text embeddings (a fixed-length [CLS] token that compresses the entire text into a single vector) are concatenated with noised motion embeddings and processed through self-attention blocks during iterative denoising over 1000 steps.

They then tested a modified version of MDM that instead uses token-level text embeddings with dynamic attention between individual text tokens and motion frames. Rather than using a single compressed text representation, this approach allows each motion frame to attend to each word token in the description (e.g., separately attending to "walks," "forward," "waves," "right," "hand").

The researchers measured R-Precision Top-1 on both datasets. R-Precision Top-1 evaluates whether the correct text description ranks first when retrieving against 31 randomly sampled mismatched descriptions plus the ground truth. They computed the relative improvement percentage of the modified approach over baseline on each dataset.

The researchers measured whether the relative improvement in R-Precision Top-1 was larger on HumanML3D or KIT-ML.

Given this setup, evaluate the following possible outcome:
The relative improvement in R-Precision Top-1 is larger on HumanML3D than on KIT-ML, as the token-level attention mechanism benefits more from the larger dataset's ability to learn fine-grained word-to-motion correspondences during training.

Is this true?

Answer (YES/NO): NO